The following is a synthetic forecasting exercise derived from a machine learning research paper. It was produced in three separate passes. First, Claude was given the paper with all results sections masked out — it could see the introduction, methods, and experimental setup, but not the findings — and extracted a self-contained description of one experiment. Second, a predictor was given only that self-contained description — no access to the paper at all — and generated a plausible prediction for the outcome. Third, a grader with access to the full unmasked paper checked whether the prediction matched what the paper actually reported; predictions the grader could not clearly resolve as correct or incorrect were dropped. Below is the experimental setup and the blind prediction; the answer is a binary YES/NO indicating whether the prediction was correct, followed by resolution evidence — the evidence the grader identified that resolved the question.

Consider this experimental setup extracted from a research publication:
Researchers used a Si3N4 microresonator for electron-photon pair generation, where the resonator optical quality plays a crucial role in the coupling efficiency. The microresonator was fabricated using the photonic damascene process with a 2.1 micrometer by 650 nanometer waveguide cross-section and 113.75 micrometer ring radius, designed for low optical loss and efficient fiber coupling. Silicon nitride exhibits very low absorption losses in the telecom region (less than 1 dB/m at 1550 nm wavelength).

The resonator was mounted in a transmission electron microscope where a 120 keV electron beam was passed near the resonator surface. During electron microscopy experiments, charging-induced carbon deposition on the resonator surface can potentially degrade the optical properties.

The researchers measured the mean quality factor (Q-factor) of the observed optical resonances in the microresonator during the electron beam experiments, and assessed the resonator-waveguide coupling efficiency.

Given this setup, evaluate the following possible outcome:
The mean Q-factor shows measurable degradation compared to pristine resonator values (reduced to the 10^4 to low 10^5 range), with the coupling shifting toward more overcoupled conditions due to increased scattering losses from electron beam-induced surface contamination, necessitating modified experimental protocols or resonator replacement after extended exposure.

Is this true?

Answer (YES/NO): NO